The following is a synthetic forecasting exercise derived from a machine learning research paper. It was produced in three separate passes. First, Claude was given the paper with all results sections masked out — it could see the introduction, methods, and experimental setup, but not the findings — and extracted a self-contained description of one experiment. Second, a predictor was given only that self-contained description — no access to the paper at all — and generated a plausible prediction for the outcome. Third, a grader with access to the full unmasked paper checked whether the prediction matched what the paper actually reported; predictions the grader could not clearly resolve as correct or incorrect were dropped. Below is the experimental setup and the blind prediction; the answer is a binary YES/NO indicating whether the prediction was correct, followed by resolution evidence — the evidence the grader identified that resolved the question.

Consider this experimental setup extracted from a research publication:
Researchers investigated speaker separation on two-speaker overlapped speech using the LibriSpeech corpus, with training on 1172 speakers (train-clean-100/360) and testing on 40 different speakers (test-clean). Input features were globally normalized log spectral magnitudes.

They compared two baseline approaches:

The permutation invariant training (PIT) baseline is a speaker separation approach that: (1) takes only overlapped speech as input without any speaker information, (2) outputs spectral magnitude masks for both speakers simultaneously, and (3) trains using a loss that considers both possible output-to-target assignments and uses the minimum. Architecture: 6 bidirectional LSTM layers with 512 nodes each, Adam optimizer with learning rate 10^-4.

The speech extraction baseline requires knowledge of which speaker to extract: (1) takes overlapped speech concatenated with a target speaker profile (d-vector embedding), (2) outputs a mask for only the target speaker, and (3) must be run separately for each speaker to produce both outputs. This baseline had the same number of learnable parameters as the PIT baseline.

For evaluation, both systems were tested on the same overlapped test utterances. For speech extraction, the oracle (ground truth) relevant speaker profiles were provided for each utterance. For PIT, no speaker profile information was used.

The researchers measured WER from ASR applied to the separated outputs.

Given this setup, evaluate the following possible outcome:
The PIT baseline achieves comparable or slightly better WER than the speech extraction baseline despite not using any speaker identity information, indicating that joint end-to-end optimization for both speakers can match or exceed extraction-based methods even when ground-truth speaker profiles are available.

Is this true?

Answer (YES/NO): NO